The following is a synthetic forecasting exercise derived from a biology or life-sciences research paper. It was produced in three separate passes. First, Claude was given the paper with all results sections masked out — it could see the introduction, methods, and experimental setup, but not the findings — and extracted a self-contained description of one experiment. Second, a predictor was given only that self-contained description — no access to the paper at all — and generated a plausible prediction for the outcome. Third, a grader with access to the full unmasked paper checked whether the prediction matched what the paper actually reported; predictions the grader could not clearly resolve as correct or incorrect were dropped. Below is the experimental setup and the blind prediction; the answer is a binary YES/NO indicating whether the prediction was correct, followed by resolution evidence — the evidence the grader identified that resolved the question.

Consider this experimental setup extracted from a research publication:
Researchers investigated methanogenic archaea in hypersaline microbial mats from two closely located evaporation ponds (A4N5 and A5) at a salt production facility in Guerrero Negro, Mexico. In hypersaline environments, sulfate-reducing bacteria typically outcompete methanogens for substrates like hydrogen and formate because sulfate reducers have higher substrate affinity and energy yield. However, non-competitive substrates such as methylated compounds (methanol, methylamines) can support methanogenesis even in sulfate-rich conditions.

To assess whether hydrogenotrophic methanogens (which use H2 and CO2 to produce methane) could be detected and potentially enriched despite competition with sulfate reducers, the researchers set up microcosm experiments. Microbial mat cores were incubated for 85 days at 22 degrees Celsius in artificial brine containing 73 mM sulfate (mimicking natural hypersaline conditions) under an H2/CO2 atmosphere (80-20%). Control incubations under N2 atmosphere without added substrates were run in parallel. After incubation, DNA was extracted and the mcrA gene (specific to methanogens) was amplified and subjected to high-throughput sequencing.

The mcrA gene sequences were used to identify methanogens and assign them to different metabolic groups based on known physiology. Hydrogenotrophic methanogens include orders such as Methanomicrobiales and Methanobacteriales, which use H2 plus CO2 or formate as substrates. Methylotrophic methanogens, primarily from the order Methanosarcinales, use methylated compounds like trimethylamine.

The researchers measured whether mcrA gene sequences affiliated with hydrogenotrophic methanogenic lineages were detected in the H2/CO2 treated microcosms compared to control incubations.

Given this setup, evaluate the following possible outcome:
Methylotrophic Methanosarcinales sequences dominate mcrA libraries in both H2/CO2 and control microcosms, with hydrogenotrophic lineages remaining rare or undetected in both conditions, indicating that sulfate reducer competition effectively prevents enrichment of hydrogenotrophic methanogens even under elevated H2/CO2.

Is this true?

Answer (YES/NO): NO